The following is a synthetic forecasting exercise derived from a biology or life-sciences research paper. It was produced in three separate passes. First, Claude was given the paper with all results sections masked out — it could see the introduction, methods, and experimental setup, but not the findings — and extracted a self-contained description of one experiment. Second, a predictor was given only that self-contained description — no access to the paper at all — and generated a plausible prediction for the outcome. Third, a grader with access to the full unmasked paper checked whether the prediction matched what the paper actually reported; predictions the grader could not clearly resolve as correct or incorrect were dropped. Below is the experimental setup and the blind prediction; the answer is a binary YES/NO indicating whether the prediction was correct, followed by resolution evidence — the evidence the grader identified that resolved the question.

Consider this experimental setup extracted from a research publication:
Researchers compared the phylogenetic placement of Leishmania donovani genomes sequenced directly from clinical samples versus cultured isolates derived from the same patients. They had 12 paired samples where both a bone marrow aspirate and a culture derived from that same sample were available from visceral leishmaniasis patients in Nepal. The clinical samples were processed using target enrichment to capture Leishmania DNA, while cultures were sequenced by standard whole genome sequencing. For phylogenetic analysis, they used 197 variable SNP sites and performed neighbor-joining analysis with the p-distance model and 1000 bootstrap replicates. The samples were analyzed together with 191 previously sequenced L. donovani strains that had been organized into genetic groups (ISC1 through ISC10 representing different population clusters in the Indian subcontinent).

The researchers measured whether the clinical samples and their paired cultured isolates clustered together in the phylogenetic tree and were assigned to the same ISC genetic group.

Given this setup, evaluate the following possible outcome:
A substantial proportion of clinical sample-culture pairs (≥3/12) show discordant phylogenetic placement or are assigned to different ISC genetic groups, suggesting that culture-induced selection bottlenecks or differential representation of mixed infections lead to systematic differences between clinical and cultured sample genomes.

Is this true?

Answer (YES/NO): YES